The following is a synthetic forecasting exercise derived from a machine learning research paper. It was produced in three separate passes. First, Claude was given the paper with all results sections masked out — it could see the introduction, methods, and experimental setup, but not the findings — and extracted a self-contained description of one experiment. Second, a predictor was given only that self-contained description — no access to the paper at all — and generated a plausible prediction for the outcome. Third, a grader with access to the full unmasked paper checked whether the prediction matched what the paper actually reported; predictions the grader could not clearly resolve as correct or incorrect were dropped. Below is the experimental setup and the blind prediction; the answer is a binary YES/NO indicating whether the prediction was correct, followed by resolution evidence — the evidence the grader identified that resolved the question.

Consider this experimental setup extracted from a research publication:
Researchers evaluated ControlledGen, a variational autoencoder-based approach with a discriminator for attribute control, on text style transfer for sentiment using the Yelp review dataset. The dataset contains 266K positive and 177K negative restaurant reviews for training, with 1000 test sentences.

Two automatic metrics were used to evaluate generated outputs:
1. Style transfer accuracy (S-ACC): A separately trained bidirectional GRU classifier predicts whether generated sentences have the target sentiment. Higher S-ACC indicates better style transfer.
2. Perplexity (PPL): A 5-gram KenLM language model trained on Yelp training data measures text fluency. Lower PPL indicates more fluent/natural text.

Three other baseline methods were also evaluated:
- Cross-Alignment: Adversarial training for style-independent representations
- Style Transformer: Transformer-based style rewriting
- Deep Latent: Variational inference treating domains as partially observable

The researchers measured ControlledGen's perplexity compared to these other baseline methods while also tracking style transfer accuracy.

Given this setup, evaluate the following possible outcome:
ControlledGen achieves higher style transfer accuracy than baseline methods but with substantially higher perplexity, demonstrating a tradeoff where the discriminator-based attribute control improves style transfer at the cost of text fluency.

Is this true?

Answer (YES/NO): NO